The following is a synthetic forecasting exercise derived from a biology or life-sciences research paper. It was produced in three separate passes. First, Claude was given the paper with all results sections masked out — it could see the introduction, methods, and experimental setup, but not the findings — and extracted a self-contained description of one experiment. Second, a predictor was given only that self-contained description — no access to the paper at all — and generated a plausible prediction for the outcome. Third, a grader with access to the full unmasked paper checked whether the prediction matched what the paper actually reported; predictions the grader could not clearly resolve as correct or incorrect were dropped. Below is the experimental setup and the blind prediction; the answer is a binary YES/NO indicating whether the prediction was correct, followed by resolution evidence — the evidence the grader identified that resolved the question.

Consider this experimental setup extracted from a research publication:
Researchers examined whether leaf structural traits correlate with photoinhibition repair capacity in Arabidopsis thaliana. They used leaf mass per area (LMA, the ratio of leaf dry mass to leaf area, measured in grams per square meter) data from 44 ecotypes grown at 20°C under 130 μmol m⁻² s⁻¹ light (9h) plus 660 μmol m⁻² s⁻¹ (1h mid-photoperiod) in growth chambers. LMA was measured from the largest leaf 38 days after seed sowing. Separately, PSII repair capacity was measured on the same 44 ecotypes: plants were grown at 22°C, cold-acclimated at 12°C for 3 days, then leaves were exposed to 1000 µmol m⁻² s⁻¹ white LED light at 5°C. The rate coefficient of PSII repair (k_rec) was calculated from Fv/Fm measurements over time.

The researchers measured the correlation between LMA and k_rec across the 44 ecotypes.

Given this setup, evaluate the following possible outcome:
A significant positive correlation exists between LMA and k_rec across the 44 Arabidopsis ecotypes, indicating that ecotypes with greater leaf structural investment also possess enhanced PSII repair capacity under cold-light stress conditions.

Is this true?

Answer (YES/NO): NO